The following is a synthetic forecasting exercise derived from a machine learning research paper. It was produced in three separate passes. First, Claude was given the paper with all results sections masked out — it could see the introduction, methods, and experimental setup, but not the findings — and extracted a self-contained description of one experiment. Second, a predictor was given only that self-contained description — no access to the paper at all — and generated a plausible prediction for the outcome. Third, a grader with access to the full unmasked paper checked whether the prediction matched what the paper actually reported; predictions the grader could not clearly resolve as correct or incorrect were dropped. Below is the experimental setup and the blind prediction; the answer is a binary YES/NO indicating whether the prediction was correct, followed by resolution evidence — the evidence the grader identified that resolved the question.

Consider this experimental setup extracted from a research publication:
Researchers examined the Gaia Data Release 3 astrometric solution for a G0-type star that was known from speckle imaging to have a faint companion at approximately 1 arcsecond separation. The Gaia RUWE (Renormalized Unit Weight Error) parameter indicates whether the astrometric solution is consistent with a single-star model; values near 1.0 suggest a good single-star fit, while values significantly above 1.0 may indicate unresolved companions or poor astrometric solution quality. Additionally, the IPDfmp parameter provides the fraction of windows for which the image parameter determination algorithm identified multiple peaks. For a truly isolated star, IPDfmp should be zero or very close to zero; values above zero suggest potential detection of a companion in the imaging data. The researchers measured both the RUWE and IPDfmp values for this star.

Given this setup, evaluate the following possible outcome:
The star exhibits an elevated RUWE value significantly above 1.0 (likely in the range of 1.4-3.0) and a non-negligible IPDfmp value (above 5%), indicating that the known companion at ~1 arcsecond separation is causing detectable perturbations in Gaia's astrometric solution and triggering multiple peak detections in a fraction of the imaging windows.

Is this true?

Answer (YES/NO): NO